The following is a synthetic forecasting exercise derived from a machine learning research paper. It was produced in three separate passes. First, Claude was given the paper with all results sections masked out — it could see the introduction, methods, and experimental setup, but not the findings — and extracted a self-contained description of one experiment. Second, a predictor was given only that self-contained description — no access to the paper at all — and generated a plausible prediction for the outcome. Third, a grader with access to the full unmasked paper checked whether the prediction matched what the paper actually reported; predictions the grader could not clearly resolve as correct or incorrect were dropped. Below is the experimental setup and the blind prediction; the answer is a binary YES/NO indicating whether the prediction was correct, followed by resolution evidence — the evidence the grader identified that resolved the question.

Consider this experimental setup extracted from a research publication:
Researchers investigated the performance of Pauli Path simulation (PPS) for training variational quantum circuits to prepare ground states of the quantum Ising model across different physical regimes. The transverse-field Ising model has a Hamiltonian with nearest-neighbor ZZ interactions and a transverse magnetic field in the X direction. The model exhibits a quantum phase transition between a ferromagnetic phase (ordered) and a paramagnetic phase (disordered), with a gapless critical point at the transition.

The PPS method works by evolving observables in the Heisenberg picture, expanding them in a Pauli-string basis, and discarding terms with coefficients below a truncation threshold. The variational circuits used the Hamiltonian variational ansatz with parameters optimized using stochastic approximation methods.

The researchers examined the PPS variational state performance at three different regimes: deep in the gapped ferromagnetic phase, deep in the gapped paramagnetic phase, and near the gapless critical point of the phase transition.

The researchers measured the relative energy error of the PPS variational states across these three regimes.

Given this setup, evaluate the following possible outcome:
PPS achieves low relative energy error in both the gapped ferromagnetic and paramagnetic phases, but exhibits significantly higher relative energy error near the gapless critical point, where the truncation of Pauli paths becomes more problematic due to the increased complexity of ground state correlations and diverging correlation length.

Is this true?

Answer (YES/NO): NO